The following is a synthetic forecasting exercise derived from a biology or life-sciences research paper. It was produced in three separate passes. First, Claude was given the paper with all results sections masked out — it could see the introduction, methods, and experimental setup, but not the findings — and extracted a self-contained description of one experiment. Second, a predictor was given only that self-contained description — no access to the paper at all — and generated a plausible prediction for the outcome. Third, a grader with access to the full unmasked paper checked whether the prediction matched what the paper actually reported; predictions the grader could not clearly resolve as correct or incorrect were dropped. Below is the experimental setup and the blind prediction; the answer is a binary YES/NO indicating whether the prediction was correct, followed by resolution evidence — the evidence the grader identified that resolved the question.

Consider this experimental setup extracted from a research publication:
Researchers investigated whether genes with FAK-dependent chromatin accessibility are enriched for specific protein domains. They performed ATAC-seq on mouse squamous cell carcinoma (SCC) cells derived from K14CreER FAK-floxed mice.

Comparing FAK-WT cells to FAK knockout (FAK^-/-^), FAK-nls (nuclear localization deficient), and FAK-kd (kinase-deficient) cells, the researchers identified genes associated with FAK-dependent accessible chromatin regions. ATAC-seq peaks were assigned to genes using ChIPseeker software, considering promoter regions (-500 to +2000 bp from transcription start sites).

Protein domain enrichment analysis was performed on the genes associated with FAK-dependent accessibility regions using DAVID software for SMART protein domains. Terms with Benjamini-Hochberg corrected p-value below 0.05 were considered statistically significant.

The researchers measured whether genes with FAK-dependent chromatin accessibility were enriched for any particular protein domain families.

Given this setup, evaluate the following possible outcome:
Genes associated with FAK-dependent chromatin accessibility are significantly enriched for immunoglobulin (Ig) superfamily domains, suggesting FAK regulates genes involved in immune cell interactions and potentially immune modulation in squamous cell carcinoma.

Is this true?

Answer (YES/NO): NO